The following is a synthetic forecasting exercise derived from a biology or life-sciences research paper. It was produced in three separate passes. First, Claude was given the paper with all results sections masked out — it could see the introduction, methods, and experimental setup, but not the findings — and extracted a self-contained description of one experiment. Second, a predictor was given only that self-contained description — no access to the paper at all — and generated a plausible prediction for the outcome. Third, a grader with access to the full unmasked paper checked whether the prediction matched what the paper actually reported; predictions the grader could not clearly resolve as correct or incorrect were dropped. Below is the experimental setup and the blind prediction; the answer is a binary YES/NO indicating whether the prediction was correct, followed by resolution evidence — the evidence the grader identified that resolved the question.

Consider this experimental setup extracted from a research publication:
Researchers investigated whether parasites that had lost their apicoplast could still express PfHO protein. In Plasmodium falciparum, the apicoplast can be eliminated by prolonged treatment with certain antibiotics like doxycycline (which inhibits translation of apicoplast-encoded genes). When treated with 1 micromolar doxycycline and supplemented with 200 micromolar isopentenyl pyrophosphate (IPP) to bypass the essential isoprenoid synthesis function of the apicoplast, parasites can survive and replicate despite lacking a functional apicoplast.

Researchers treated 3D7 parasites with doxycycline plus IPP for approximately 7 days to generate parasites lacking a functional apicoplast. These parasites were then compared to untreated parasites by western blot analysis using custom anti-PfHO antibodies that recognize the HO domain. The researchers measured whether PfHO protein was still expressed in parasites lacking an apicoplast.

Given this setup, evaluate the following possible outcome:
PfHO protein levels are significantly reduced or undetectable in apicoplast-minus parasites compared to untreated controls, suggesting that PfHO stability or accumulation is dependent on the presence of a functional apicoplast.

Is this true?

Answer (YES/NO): NO